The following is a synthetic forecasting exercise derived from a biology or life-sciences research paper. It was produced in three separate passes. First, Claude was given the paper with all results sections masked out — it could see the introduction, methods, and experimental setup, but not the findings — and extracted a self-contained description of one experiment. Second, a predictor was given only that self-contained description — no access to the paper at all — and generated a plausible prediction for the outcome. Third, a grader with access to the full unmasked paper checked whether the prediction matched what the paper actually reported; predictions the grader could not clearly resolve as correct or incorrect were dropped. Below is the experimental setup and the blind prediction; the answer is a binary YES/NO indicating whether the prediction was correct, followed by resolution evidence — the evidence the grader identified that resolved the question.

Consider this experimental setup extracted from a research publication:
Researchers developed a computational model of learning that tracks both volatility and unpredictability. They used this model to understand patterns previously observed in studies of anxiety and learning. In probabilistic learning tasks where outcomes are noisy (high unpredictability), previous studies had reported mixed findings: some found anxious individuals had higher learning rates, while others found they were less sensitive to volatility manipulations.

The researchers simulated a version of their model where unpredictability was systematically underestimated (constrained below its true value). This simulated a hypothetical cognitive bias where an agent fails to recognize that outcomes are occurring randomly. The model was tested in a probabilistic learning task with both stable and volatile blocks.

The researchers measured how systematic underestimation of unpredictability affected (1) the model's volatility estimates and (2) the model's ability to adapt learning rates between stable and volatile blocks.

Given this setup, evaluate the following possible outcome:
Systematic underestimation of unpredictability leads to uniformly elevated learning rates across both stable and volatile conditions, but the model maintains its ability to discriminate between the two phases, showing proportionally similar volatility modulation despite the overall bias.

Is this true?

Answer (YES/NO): NO